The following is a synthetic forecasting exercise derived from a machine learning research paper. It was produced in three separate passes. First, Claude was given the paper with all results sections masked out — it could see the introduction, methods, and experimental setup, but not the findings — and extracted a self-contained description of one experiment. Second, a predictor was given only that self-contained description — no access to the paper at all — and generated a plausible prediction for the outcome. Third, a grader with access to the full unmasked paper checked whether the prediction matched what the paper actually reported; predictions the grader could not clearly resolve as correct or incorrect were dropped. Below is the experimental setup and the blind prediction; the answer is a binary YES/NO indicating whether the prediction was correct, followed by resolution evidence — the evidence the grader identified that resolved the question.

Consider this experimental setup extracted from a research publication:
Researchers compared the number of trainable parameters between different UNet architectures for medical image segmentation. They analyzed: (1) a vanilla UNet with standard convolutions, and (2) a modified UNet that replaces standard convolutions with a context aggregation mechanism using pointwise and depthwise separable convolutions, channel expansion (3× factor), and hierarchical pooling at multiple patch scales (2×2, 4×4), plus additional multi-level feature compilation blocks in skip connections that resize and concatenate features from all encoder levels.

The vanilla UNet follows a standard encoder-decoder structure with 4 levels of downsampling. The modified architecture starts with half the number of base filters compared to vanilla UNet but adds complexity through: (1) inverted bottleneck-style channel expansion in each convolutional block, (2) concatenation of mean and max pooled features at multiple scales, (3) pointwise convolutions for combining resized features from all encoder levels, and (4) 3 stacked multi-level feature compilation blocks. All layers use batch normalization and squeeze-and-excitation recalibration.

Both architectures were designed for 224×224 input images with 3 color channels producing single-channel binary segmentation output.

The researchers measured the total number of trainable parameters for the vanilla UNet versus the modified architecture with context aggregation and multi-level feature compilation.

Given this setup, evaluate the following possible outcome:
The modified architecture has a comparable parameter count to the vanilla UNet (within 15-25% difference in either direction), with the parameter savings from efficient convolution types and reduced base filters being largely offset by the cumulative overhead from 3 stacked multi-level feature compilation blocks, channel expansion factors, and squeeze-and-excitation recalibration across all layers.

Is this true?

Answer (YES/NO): YES